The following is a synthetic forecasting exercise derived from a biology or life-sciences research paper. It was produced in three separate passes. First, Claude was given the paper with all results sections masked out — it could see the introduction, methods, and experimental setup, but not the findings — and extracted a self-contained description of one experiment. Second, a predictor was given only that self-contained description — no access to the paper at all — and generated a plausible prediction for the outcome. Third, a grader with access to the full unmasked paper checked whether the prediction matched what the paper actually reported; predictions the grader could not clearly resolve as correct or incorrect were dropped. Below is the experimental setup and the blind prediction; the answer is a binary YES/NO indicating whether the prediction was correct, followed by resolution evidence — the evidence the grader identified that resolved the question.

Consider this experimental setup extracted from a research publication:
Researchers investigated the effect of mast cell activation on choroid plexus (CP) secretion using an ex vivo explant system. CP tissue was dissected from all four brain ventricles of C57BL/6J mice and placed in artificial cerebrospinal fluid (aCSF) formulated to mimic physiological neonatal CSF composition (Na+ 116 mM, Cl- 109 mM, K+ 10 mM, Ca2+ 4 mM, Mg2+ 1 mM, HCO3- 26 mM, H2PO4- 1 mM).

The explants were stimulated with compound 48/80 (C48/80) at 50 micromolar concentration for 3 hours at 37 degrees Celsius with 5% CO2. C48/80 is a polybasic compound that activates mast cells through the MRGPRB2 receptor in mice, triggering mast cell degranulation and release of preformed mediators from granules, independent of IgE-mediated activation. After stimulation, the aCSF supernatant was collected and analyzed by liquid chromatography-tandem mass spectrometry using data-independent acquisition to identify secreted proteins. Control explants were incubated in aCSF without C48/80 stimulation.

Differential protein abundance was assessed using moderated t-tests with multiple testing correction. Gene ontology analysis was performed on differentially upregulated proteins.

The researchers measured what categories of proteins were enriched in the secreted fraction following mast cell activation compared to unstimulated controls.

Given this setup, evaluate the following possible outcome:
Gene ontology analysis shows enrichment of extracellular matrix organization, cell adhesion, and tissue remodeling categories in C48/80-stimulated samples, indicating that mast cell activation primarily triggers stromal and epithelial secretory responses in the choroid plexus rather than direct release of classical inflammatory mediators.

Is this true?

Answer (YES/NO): NO